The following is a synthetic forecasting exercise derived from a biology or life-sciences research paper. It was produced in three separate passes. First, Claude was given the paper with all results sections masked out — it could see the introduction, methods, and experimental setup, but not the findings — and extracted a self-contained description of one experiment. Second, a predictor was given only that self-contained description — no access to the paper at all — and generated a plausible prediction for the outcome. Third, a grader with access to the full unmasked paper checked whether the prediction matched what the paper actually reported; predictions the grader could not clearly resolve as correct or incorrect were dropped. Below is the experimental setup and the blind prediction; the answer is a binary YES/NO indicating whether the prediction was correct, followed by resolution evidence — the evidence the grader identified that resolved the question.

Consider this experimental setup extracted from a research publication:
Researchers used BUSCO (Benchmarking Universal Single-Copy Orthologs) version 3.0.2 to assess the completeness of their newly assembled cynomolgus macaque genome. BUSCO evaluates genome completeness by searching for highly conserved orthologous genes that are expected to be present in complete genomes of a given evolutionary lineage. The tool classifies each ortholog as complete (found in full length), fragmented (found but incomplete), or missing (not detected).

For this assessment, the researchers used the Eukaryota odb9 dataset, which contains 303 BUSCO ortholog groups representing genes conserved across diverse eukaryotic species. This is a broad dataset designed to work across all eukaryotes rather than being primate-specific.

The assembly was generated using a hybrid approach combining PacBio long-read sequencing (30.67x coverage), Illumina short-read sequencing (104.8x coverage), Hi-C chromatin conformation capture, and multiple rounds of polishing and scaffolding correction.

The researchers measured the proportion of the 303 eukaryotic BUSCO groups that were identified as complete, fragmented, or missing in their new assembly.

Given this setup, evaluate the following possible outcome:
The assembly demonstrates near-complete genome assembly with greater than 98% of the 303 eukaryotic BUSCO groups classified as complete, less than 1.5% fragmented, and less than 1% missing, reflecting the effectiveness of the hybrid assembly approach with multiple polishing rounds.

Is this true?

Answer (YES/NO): NO